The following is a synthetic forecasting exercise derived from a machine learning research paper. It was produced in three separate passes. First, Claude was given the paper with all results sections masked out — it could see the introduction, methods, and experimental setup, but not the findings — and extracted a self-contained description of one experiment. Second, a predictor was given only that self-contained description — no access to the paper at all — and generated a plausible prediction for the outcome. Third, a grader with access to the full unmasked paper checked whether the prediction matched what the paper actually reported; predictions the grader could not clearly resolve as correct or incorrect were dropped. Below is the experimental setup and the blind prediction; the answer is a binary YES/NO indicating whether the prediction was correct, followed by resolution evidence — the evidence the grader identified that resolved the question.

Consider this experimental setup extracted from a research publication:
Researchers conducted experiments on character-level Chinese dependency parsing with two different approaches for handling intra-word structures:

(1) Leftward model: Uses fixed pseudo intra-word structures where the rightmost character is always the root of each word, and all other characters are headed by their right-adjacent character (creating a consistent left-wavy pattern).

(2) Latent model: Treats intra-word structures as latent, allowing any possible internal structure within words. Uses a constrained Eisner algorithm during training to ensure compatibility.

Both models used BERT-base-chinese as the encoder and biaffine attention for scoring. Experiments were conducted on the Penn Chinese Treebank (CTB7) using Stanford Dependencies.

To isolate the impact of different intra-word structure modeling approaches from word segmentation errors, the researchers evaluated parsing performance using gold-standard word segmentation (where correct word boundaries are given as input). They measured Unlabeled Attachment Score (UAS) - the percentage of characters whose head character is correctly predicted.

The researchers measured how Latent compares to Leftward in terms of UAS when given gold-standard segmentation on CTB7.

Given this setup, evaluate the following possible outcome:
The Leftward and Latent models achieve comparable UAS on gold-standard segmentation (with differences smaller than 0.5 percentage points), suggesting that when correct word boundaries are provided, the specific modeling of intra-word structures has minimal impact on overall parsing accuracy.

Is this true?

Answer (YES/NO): NO